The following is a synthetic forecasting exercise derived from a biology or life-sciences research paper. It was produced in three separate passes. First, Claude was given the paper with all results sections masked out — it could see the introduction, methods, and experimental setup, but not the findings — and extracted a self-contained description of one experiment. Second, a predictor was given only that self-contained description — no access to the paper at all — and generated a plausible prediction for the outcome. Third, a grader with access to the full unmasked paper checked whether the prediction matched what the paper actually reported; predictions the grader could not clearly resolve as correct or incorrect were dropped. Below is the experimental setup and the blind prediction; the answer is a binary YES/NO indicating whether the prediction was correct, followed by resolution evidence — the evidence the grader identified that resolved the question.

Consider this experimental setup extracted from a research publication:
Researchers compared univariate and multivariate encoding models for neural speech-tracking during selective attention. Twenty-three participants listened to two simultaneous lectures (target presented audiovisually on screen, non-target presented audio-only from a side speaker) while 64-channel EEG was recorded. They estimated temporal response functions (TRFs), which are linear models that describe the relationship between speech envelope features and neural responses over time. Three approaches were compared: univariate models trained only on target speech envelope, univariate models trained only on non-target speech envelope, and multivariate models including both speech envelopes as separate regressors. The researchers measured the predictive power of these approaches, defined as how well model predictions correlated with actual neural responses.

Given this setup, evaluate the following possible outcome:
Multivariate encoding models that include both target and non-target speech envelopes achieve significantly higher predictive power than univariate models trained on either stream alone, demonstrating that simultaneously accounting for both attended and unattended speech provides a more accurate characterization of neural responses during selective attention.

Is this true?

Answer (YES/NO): YES